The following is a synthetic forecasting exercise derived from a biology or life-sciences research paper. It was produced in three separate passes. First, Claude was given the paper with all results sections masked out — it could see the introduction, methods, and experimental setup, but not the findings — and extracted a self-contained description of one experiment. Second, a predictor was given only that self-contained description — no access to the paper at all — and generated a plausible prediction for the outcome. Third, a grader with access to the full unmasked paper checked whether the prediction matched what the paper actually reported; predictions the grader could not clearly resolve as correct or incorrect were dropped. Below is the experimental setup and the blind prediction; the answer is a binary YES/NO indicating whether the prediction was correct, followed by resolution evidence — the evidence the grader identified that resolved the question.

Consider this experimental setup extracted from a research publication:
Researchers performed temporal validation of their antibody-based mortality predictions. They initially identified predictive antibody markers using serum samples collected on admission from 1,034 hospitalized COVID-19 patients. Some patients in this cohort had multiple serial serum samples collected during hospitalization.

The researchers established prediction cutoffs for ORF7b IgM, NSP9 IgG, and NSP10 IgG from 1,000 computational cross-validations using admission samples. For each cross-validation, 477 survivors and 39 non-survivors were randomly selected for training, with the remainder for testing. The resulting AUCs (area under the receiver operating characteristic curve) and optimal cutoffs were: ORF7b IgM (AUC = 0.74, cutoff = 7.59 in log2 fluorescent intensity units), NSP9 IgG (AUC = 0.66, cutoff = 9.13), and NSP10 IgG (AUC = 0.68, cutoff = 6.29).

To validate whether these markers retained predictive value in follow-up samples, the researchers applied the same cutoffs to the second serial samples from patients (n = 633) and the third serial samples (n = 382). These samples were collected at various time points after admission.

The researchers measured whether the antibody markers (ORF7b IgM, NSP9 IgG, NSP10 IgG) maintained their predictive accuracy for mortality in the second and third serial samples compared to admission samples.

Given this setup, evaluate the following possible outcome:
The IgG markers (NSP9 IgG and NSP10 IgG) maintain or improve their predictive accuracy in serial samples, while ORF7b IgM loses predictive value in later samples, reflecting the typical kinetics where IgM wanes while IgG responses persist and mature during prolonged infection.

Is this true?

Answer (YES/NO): YES